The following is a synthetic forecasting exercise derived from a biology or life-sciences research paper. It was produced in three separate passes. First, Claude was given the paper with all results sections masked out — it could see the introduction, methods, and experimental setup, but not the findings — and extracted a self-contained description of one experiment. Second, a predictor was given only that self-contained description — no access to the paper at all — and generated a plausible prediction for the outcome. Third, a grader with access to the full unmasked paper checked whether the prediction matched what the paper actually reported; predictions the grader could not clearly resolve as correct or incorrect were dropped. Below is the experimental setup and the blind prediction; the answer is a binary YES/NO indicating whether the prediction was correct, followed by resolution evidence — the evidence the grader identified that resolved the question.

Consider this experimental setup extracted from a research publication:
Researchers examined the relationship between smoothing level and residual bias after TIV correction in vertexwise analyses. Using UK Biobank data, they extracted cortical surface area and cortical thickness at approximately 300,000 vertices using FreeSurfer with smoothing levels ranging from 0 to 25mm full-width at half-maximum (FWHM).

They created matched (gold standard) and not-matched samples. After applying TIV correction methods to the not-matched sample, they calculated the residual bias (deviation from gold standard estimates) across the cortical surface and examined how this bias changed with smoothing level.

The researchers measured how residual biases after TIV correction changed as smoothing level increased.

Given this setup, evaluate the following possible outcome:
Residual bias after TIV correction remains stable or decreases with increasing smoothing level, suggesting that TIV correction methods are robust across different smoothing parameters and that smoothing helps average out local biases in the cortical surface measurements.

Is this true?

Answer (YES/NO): NO